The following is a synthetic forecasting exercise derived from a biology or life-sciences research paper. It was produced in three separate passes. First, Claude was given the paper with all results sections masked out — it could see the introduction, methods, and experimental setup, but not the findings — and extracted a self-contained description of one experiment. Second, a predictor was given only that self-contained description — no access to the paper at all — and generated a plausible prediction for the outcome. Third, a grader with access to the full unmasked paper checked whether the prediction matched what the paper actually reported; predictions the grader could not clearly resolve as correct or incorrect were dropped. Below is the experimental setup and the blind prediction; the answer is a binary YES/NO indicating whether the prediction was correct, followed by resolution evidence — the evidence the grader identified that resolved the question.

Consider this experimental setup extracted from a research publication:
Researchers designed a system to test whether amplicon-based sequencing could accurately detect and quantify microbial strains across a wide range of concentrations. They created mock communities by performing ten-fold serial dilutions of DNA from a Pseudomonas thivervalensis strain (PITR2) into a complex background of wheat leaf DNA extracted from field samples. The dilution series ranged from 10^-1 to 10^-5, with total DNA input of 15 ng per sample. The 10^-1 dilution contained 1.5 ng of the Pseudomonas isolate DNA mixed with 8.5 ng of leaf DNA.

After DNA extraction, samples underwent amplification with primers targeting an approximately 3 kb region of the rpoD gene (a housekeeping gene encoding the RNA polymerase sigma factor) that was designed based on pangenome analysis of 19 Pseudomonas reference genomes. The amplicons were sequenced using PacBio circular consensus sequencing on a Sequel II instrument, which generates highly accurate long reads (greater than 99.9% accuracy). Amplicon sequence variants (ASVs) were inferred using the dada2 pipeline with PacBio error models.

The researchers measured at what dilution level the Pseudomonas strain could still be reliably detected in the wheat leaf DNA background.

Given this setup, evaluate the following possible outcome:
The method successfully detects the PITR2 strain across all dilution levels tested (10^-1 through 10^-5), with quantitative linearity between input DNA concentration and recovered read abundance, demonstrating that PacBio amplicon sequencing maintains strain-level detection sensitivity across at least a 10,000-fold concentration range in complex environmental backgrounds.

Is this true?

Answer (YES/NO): NO